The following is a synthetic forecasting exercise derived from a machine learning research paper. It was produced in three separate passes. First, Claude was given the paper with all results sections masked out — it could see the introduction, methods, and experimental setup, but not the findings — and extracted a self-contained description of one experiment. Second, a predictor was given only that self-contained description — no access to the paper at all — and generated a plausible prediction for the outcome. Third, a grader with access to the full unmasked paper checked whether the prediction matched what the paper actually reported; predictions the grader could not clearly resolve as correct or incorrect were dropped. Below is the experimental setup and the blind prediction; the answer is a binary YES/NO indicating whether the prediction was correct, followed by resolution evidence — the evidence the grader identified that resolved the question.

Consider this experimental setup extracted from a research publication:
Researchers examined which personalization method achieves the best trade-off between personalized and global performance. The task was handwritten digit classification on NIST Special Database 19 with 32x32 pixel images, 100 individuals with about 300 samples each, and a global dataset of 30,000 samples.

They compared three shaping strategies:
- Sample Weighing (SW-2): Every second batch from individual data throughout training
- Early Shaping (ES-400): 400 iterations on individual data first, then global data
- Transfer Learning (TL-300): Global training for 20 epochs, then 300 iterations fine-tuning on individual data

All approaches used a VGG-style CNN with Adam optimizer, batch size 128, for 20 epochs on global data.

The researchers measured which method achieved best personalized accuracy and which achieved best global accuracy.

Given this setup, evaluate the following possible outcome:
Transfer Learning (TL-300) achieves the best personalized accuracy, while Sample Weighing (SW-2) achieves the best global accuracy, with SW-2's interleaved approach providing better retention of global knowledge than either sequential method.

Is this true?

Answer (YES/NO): NO